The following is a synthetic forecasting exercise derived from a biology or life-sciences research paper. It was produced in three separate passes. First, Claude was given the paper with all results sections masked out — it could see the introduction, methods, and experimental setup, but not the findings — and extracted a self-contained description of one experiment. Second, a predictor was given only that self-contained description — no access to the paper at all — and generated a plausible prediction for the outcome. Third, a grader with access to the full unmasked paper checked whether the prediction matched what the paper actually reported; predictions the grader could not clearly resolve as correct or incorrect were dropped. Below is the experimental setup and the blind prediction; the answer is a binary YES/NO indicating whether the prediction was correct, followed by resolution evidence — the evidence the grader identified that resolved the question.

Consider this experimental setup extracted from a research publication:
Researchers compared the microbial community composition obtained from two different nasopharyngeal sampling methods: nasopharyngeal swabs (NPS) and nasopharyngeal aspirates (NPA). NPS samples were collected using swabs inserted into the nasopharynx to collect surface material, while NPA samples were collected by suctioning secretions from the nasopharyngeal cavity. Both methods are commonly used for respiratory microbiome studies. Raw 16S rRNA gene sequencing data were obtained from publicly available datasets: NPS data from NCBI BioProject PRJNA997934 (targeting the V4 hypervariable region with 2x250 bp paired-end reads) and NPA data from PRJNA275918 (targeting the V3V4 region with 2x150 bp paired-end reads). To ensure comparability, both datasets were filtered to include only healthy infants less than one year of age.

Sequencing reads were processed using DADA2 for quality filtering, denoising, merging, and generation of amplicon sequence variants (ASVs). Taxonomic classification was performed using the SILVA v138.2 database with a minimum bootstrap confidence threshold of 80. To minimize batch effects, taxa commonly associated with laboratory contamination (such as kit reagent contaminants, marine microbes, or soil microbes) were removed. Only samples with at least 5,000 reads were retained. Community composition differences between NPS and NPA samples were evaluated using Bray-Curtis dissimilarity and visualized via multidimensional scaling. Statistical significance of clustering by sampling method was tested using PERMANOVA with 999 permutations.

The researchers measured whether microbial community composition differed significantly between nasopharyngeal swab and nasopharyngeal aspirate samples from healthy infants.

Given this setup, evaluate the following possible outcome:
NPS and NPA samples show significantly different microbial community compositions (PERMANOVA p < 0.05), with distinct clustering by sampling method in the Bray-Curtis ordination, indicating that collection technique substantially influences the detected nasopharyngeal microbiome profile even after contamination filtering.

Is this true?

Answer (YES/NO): YES